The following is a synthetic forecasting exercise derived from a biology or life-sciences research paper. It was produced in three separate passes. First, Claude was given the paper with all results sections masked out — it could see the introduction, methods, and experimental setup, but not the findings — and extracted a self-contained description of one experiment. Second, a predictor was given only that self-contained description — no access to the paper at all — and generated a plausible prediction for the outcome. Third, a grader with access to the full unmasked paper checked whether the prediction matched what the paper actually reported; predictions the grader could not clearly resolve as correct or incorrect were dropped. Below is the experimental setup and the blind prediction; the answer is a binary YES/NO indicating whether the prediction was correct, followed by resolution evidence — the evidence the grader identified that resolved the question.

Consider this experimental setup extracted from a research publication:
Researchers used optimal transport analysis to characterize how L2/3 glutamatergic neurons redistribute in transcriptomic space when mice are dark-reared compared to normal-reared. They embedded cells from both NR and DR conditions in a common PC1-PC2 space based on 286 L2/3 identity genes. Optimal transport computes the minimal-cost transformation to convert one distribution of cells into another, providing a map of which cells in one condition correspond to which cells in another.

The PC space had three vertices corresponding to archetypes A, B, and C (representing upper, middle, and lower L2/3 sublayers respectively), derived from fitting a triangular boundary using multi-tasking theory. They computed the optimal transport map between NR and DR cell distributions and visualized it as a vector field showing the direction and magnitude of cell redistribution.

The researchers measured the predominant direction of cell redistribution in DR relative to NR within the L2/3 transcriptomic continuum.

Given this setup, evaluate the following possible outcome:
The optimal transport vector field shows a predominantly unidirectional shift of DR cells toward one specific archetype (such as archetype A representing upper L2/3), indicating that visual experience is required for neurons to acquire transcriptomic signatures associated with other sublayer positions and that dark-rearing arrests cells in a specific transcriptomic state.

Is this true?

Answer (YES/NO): YES